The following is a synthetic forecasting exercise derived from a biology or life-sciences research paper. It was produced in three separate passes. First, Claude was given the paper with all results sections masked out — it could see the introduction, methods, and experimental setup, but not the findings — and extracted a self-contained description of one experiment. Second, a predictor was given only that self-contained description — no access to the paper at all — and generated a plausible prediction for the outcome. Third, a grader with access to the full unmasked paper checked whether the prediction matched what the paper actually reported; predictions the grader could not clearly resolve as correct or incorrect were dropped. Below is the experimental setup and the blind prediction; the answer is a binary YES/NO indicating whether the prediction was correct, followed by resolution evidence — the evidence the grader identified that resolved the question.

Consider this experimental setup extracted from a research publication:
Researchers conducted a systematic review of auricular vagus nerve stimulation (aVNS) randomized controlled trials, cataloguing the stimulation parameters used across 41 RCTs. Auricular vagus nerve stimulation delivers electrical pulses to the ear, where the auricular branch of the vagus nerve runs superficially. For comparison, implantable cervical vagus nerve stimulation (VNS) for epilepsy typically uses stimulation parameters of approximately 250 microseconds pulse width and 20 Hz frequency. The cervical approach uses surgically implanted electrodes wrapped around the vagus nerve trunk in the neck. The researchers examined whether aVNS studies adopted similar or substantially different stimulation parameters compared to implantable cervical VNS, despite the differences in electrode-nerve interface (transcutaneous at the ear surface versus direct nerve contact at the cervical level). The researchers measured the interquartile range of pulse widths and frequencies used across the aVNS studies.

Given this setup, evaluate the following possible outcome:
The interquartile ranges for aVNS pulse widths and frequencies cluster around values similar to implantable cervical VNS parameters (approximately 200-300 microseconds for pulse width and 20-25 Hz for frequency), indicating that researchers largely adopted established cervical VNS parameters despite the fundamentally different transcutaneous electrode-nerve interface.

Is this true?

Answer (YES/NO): NO